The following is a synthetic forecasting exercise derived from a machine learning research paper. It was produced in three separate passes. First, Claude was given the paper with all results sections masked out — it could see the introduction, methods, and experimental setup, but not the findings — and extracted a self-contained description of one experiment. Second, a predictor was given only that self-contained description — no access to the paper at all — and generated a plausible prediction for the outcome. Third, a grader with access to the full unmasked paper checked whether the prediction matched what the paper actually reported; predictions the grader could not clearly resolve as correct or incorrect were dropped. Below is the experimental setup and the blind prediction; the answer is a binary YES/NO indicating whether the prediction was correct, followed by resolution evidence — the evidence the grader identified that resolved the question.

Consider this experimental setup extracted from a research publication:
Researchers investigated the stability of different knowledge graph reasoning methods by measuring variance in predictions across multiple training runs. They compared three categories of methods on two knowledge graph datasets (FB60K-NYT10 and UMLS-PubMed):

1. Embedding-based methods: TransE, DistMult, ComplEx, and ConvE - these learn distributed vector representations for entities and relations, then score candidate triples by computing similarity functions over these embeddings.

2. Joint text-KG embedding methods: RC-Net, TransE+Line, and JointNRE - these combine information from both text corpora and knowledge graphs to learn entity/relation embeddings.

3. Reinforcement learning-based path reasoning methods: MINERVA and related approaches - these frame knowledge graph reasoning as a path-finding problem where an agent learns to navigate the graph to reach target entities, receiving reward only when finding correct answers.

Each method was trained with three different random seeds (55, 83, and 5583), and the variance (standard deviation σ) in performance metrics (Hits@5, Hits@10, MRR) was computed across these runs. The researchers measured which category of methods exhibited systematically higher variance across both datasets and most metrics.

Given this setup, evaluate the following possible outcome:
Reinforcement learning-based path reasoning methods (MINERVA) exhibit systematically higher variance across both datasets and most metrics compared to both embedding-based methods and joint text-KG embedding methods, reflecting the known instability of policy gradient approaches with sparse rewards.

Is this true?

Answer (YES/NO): YES